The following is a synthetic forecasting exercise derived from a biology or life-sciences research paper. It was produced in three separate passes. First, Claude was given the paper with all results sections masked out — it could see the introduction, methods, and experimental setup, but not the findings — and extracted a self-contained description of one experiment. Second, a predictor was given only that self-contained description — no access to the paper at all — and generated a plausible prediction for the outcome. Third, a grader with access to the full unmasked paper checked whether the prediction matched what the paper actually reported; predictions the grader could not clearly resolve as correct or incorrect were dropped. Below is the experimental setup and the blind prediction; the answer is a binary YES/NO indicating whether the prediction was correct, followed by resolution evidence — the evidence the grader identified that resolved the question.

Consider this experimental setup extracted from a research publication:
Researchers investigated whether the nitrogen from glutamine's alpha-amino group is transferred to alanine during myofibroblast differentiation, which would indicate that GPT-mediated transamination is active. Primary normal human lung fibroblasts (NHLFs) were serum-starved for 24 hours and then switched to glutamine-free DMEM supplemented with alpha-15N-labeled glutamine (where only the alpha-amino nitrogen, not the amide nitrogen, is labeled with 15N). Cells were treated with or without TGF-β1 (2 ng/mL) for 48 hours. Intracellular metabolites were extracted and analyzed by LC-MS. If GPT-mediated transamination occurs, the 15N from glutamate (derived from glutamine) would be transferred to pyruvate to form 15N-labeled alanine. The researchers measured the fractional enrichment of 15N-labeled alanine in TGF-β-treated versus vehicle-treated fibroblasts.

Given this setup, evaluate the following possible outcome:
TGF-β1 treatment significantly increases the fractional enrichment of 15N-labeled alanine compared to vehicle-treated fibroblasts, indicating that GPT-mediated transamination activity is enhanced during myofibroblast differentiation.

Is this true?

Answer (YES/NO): YES